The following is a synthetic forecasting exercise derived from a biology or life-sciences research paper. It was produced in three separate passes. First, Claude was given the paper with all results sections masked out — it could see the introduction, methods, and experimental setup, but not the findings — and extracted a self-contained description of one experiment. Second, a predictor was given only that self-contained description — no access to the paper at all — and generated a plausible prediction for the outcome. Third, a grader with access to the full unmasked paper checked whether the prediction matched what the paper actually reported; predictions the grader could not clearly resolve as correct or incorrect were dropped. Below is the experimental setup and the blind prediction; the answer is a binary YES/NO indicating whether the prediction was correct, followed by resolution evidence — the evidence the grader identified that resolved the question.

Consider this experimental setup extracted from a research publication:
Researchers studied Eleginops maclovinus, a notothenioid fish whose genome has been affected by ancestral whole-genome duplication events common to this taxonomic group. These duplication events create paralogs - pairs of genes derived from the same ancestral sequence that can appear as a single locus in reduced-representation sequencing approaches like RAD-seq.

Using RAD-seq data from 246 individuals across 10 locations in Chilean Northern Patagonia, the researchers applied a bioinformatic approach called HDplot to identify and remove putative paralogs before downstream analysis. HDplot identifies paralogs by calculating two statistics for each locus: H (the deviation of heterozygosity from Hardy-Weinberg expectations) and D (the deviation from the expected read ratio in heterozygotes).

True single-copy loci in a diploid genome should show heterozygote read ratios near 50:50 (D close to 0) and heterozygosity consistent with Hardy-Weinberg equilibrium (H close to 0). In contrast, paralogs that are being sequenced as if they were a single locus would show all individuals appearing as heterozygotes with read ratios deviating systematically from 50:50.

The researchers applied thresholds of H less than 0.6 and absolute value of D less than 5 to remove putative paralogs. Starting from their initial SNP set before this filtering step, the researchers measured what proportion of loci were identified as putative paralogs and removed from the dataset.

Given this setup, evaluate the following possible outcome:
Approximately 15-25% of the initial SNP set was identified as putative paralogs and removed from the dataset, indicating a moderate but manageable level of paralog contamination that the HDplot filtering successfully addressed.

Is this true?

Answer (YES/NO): NO